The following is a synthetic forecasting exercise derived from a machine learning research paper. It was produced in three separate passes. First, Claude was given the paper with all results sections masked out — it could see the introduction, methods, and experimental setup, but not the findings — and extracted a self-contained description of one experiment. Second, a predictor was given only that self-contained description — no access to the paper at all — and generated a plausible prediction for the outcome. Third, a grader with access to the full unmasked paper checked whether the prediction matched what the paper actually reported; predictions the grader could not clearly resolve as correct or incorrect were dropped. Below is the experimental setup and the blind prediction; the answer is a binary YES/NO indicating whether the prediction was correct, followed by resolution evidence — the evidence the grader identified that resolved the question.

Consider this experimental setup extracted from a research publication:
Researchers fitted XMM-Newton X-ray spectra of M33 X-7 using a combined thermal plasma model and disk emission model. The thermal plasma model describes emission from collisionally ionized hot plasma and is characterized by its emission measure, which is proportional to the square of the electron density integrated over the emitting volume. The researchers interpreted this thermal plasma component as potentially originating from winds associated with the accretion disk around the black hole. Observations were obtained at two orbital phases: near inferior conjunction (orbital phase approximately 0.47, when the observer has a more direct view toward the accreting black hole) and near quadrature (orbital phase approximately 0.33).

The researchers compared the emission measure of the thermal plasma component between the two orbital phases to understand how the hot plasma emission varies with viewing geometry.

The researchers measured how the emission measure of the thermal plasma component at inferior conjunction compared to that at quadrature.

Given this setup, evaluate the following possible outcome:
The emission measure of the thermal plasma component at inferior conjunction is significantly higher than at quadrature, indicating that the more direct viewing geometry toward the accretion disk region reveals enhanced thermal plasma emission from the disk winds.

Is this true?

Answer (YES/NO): NO